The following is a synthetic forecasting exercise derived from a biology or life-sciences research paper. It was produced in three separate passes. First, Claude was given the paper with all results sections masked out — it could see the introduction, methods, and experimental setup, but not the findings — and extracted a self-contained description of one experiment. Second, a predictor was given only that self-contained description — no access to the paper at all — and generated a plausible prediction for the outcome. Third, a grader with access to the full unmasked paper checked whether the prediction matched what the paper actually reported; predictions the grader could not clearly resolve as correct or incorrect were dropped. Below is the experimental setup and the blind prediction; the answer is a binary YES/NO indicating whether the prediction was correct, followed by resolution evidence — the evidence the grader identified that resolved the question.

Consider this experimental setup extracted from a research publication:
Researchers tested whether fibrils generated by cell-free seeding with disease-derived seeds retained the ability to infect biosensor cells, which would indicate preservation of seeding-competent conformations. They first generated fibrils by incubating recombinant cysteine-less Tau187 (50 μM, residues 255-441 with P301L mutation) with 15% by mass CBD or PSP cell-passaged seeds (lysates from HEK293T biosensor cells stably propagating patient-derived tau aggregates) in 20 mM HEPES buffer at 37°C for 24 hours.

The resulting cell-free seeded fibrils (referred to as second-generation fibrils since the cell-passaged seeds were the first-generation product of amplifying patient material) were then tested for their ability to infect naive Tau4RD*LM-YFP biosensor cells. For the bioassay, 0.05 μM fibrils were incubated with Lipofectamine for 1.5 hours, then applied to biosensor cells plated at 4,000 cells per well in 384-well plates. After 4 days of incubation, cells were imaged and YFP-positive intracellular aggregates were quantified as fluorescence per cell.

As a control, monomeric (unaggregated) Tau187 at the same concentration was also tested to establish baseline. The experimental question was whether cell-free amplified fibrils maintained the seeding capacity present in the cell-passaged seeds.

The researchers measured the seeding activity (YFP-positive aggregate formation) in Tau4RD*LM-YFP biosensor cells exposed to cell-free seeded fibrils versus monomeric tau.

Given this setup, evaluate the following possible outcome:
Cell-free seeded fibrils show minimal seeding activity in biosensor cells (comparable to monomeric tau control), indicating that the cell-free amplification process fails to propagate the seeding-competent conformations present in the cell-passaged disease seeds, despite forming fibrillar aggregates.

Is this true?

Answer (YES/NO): NO